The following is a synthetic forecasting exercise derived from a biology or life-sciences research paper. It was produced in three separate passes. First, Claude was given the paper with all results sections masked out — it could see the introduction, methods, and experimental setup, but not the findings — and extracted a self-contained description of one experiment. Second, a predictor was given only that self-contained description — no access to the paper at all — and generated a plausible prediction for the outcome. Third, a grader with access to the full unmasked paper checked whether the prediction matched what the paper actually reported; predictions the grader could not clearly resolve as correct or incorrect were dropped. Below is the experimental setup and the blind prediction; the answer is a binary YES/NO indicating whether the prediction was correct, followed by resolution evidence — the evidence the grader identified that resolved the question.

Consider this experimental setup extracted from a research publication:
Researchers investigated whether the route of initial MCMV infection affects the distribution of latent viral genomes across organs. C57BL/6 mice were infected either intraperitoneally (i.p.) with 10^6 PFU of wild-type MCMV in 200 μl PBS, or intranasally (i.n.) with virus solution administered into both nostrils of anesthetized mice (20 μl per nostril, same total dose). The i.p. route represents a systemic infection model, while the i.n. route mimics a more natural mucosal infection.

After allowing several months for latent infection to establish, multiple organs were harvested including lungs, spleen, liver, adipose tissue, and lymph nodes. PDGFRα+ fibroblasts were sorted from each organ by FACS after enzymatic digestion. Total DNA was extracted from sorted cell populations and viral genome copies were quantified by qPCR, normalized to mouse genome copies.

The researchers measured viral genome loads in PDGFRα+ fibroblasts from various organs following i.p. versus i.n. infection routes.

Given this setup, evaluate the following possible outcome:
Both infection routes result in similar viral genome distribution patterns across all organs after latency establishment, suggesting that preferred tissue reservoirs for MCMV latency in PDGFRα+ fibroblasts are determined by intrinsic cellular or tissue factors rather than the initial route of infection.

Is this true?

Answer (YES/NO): NO